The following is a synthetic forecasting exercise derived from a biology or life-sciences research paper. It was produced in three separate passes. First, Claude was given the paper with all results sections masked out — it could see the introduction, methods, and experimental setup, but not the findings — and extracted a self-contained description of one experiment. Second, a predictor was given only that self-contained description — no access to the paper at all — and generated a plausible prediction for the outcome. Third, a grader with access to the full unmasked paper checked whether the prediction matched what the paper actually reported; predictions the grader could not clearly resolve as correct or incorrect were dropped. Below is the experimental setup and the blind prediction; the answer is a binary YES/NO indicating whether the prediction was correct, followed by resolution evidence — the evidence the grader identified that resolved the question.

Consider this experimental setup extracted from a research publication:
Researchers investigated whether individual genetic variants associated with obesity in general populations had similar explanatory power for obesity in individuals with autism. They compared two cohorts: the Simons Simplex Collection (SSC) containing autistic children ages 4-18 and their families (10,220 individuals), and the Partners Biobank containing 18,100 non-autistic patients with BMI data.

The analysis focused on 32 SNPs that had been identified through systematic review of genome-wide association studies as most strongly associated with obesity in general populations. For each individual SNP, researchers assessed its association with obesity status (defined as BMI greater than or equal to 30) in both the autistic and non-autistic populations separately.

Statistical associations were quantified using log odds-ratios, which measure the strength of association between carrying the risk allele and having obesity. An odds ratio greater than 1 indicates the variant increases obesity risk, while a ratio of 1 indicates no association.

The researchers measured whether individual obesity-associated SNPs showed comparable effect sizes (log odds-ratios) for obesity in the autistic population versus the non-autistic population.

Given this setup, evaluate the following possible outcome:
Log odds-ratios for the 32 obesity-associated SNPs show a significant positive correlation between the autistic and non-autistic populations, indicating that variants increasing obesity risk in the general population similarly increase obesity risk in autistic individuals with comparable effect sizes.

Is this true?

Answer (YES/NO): NO